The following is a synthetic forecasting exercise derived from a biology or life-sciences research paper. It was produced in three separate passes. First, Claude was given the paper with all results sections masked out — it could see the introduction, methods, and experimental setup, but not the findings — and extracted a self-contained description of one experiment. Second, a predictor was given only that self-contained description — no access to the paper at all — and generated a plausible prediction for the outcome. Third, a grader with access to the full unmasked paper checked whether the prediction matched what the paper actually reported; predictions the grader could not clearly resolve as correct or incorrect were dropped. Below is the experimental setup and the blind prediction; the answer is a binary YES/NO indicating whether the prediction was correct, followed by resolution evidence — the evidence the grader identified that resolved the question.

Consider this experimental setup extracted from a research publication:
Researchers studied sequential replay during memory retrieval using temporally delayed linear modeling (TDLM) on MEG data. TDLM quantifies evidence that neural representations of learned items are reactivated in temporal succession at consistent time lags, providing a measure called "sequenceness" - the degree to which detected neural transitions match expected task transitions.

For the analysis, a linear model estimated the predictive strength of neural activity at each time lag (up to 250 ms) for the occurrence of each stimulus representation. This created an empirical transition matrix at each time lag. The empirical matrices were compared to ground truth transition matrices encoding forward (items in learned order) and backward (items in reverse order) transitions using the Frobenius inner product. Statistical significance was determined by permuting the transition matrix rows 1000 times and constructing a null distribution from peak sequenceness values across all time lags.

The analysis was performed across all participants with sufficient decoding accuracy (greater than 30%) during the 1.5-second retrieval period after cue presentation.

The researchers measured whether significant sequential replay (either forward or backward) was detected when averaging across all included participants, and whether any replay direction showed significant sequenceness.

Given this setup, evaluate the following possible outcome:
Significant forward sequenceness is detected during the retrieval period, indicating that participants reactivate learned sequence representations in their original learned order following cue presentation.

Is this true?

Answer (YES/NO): YES